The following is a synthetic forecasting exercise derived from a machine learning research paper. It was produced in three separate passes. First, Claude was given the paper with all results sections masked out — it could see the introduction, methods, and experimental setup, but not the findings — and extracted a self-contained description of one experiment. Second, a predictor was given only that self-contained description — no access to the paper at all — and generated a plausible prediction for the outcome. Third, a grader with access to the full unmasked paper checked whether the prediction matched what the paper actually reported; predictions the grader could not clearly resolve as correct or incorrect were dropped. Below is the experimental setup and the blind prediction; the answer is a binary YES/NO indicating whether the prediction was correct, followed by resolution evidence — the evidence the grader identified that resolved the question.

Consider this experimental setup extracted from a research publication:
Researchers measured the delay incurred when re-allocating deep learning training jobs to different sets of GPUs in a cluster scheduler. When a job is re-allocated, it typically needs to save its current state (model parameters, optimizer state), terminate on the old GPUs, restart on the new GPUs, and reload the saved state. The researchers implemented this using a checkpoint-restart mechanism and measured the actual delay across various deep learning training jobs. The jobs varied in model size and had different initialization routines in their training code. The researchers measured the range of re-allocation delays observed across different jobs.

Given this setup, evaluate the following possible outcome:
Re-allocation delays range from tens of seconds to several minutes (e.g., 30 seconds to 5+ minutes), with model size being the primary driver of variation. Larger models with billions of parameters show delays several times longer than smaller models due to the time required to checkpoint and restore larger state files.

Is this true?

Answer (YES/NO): NO